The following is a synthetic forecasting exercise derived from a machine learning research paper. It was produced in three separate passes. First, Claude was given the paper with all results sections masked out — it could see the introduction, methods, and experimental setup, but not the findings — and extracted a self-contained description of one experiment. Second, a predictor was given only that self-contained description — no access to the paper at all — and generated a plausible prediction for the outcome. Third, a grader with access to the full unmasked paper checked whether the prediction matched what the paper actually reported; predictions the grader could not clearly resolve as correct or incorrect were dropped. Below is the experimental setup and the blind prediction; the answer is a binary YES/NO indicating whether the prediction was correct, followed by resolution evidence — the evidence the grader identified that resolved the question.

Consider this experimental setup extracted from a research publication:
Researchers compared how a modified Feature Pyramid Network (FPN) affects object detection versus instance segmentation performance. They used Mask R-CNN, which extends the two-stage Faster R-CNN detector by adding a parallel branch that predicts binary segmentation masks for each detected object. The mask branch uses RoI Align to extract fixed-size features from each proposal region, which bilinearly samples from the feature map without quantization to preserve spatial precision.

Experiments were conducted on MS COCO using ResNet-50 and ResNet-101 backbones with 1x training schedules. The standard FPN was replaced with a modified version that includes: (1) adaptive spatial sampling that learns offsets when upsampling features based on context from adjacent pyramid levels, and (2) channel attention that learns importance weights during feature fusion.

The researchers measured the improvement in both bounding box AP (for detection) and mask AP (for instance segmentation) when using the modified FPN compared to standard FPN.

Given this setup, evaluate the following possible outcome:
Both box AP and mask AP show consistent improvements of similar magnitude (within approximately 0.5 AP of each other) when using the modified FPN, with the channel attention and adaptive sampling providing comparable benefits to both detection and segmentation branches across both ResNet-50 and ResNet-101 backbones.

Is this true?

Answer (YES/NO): YES